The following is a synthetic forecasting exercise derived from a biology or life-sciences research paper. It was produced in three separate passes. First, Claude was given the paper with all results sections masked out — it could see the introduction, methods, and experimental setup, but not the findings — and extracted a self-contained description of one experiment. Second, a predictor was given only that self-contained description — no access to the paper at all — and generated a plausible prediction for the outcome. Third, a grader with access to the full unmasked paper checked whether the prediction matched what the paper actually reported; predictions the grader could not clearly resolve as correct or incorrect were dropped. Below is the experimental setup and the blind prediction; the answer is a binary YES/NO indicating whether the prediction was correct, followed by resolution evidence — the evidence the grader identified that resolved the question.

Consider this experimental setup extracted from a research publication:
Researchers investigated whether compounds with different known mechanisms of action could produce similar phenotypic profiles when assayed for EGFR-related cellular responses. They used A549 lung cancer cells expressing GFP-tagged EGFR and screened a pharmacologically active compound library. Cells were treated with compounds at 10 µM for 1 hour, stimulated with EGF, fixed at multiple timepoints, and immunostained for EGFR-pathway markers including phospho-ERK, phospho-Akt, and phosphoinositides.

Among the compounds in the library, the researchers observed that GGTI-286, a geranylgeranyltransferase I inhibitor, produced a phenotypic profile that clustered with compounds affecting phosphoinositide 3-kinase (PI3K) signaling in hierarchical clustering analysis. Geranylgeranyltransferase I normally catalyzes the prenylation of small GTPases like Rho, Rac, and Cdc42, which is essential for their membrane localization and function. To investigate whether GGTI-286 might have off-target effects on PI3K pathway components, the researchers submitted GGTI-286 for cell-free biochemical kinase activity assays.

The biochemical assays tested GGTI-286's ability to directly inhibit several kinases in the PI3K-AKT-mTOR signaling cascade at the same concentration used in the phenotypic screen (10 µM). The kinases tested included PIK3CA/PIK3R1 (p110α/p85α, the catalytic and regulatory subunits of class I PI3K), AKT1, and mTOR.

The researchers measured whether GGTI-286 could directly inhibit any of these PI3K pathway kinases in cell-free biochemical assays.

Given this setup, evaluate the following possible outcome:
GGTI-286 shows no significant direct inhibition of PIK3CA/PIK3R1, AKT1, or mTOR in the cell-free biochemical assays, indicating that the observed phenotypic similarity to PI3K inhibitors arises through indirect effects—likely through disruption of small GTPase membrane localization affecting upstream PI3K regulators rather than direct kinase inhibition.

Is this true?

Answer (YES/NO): NO